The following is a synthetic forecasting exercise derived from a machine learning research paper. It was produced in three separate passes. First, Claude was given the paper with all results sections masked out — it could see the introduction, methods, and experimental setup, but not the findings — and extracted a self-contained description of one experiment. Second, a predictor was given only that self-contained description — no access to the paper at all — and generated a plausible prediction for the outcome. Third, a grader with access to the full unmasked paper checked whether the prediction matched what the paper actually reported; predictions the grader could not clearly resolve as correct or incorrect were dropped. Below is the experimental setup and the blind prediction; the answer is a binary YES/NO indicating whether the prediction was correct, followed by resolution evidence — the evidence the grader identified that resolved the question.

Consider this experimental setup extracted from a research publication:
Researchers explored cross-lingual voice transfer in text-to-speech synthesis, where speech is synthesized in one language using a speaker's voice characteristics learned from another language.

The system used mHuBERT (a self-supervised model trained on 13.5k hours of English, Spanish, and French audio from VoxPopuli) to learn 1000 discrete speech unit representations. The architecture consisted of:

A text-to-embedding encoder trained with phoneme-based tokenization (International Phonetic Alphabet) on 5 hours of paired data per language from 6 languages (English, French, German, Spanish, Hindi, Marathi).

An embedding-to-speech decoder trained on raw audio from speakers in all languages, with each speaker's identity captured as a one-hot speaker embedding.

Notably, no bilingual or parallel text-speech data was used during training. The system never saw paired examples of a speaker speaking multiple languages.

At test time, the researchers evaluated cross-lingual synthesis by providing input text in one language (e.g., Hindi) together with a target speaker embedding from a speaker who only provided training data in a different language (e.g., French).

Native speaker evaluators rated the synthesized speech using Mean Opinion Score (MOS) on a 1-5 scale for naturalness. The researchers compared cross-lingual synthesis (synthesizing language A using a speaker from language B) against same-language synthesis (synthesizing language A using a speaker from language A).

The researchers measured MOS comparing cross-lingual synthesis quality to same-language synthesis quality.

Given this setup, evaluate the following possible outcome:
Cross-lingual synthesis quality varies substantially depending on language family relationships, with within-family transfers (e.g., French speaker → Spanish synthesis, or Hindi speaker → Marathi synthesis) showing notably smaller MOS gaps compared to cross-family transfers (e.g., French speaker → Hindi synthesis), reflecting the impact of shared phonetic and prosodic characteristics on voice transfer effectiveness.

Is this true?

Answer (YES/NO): NO